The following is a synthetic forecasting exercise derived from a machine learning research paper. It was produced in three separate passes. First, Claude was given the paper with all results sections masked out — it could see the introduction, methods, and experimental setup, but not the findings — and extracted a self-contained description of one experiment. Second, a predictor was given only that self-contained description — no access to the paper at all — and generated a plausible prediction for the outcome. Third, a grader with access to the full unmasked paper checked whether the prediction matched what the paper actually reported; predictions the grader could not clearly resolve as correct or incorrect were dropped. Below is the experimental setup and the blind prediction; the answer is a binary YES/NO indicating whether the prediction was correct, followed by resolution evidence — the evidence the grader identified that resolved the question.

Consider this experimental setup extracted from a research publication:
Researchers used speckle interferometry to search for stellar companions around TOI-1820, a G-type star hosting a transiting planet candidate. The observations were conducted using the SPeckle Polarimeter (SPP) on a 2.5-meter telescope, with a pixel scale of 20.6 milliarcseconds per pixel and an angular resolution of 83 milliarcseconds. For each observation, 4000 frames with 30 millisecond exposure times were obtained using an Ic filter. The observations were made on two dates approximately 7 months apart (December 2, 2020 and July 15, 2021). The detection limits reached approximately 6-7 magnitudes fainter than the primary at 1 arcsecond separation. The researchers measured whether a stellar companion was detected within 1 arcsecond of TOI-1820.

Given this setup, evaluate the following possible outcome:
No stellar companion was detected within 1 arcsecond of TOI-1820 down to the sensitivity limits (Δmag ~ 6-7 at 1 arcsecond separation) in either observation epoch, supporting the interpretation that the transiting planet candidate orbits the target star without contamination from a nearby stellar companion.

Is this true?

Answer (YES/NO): NO